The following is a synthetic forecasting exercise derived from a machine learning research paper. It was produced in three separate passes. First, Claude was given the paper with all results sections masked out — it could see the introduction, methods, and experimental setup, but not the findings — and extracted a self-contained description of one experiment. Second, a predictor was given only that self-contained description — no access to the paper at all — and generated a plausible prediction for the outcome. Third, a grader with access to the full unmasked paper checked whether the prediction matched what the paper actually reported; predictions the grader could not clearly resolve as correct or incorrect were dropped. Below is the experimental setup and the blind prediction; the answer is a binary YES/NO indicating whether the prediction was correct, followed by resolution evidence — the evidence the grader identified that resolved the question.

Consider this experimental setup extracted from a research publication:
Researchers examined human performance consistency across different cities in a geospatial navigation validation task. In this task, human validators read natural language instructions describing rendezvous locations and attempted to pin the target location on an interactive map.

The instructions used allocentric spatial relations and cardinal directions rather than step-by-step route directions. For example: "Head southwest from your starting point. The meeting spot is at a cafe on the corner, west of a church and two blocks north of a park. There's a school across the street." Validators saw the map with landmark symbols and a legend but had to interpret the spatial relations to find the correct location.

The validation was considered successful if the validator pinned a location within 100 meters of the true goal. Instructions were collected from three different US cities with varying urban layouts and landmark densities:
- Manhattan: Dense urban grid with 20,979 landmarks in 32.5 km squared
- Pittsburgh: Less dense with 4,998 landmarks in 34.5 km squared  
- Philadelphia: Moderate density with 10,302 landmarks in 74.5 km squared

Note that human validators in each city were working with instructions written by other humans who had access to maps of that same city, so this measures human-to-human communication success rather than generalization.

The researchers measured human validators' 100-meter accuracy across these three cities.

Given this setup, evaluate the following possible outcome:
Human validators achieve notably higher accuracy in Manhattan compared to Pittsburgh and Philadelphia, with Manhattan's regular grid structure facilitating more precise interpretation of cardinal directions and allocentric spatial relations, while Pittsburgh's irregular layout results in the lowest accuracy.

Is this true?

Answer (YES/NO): NO